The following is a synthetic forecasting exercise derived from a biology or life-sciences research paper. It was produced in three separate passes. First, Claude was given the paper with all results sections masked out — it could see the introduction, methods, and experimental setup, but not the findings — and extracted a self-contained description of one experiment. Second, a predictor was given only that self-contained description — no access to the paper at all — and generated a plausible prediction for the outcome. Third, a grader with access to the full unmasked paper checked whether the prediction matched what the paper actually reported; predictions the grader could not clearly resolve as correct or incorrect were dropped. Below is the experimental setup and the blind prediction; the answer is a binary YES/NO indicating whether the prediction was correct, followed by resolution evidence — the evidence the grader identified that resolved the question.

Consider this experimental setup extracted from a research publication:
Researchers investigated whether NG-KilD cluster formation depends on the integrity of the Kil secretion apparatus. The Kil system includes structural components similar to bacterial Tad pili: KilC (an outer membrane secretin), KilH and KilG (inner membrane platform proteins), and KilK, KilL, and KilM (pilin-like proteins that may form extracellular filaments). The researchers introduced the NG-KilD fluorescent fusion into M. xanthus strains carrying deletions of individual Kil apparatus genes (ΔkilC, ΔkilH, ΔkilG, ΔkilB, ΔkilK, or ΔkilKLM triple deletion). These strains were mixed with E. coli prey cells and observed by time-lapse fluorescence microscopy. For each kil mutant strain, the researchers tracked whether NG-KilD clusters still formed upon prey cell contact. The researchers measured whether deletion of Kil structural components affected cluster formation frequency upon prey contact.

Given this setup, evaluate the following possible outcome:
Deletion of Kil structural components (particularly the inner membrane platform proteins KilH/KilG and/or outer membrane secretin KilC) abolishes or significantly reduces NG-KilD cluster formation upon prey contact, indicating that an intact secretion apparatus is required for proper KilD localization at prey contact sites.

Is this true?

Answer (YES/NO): NO